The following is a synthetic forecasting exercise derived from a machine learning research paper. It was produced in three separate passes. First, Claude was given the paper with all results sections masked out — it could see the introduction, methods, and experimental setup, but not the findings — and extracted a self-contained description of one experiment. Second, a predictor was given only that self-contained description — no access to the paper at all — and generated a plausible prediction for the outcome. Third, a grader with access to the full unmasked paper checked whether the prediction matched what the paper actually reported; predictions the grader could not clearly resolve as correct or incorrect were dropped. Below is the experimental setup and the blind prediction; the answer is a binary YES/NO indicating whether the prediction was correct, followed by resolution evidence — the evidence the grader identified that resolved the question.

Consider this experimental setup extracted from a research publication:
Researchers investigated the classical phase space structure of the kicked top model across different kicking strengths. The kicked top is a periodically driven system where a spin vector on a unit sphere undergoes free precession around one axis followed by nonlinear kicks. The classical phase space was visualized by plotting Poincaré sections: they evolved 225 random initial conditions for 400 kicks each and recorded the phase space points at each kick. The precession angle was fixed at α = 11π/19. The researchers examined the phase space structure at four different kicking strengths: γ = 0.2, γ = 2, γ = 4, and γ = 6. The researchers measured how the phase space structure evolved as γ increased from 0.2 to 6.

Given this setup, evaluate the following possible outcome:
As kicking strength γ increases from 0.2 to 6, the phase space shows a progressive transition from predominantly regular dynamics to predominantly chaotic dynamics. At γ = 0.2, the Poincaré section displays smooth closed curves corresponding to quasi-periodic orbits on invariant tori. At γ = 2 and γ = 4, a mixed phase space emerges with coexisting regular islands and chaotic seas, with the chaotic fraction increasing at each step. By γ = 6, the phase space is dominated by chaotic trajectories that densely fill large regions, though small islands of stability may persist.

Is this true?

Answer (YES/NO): YES